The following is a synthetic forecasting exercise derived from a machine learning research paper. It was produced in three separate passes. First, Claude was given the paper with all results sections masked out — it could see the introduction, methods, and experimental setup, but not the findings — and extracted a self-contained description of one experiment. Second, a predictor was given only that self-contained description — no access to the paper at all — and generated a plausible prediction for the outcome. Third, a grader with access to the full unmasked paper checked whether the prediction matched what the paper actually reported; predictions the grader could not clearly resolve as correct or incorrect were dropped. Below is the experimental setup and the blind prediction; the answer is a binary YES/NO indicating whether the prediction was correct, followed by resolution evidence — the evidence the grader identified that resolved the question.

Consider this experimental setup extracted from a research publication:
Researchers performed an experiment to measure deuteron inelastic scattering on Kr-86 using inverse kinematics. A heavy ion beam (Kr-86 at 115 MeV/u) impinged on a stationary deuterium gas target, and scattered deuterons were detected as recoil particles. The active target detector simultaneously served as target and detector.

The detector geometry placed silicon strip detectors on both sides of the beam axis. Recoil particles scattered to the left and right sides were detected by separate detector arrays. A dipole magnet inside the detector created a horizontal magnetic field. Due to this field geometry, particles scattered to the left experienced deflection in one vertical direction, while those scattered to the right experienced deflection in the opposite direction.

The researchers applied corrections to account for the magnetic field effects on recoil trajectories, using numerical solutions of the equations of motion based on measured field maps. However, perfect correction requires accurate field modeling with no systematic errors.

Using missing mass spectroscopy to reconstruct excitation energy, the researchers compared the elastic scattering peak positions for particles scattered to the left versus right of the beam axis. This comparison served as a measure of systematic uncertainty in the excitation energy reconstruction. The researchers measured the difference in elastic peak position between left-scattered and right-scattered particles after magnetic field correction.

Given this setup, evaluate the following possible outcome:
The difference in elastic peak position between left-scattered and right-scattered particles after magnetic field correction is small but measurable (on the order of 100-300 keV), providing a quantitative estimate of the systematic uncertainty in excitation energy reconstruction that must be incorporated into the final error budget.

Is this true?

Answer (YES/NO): NO